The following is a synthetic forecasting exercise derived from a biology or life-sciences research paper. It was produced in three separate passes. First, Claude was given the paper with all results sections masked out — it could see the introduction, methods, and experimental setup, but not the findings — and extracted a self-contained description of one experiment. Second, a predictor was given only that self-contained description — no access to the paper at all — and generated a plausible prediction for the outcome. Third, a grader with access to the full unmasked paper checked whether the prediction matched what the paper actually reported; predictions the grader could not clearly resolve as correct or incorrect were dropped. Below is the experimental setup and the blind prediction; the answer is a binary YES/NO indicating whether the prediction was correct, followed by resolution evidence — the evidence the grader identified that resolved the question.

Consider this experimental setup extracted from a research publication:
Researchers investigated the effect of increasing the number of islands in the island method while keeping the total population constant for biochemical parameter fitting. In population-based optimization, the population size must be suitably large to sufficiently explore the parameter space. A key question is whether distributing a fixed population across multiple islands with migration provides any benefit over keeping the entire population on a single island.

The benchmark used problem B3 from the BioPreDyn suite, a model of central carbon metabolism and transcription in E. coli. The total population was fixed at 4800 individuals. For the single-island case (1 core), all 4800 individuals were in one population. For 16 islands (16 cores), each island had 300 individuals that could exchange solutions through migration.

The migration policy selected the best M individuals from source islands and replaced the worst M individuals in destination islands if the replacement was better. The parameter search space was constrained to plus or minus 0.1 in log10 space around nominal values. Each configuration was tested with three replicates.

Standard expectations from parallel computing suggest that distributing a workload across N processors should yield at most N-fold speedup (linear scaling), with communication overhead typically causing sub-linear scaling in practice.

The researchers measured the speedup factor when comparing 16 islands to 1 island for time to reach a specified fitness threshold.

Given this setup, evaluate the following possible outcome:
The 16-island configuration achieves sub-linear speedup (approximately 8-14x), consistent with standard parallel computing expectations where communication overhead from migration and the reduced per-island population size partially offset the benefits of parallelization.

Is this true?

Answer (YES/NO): NO